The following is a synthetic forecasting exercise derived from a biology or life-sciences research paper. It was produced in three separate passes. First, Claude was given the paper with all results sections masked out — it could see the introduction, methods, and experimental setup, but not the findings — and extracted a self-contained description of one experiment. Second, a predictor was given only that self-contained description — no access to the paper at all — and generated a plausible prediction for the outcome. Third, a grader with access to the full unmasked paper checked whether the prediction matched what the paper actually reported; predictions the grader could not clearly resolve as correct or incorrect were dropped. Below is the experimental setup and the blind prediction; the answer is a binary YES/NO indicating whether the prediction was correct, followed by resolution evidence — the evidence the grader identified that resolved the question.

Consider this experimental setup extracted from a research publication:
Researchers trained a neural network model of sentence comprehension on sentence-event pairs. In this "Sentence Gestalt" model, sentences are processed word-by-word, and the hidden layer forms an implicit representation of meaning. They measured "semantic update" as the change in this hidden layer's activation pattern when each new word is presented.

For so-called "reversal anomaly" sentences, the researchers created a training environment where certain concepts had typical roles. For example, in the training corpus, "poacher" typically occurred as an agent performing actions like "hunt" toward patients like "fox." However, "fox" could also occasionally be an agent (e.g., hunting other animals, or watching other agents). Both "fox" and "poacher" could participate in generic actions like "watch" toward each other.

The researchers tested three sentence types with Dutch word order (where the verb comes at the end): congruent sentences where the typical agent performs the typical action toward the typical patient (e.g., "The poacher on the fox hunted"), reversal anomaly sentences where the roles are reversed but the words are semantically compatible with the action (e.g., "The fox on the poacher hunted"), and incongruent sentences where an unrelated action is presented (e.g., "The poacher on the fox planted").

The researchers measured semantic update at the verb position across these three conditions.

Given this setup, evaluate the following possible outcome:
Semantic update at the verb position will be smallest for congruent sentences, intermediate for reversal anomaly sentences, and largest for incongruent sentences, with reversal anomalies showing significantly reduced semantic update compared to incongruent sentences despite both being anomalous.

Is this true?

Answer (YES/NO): YES